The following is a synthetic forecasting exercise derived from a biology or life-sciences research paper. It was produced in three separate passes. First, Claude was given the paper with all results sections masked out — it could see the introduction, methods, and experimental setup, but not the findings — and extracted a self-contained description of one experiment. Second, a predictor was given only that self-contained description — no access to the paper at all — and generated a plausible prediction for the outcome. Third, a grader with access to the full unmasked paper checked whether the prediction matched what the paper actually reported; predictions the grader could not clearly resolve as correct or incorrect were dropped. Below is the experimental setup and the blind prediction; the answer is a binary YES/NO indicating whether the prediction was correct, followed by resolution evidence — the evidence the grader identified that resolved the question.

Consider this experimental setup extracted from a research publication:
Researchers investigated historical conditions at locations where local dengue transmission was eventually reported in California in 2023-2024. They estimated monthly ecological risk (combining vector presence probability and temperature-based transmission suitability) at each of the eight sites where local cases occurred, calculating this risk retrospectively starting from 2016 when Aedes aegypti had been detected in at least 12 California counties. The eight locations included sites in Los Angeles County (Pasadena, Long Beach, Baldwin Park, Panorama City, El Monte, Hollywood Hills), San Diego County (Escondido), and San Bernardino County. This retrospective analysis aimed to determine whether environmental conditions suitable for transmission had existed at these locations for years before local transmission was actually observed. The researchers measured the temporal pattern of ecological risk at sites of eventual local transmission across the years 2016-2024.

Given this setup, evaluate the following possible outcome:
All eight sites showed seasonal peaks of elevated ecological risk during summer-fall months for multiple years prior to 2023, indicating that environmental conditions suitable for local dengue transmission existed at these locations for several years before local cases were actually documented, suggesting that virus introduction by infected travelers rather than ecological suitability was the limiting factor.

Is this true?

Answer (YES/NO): YES